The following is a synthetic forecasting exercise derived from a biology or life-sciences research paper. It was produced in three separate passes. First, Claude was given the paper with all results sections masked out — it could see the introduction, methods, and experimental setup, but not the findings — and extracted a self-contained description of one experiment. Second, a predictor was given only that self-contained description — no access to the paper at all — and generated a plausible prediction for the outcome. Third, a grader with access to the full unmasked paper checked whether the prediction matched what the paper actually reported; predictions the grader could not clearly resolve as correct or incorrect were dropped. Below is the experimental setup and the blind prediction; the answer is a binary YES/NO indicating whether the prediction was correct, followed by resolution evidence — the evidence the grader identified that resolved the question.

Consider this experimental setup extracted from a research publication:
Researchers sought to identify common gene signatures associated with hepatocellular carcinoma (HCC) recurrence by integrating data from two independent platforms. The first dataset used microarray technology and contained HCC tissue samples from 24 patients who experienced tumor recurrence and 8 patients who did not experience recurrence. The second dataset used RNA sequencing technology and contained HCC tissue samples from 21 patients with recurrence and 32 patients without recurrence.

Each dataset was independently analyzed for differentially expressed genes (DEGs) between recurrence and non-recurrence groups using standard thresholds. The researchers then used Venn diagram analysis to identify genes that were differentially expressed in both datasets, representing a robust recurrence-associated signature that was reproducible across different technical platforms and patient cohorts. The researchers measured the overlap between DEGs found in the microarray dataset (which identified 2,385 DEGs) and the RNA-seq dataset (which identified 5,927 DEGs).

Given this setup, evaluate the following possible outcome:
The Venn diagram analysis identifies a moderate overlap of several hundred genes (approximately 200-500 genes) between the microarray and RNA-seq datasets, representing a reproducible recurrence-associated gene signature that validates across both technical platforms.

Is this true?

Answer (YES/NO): NO